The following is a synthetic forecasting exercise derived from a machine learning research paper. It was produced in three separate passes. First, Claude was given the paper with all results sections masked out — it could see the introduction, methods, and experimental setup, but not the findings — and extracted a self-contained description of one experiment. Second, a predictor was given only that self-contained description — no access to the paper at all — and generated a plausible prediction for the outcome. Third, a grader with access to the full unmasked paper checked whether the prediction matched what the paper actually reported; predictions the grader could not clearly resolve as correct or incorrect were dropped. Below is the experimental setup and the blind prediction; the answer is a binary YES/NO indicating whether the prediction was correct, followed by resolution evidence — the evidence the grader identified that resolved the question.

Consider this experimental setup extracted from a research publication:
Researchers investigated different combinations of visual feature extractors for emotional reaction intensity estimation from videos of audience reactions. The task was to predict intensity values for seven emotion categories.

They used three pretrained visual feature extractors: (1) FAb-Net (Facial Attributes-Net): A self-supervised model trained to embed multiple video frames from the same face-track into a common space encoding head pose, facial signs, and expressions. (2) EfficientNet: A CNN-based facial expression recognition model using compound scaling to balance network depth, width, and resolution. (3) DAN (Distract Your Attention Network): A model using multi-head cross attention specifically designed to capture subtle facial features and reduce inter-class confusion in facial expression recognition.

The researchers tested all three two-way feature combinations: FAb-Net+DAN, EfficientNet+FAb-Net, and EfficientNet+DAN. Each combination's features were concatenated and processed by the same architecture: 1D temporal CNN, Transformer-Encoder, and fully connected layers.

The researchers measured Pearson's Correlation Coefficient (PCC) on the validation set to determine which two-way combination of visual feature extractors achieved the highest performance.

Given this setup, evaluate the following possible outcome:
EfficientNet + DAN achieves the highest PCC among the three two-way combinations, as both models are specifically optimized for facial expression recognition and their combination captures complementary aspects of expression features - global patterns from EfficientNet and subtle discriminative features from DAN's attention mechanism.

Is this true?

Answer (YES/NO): YES